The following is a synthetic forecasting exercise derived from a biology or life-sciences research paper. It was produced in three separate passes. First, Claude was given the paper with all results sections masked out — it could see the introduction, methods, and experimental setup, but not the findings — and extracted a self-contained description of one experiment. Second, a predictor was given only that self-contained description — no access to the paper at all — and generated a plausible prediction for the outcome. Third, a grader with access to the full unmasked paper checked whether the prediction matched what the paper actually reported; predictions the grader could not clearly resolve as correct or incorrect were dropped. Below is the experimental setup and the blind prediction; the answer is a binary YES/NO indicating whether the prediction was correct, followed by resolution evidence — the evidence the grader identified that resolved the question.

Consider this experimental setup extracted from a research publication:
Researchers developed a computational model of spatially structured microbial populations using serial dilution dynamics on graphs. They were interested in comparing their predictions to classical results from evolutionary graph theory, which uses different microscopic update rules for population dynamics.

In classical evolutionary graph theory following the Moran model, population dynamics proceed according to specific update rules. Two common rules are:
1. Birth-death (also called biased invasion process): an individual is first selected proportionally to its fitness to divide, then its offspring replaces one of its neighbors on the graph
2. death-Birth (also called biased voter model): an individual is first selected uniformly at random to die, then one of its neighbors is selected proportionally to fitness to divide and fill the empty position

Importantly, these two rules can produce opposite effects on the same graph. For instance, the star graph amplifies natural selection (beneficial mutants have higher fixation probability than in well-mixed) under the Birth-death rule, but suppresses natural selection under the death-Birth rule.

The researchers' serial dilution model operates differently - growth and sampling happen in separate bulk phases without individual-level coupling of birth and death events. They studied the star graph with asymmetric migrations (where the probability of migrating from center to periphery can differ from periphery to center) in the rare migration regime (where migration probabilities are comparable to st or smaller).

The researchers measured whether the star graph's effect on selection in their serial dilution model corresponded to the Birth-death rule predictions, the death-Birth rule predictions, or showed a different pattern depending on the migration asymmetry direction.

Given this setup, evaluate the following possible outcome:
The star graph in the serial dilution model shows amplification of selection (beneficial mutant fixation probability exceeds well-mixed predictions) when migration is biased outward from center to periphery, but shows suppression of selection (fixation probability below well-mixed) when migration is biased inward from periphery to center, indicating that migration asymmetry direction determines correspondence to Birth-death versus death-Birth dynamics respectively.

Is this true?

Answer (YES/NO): NO